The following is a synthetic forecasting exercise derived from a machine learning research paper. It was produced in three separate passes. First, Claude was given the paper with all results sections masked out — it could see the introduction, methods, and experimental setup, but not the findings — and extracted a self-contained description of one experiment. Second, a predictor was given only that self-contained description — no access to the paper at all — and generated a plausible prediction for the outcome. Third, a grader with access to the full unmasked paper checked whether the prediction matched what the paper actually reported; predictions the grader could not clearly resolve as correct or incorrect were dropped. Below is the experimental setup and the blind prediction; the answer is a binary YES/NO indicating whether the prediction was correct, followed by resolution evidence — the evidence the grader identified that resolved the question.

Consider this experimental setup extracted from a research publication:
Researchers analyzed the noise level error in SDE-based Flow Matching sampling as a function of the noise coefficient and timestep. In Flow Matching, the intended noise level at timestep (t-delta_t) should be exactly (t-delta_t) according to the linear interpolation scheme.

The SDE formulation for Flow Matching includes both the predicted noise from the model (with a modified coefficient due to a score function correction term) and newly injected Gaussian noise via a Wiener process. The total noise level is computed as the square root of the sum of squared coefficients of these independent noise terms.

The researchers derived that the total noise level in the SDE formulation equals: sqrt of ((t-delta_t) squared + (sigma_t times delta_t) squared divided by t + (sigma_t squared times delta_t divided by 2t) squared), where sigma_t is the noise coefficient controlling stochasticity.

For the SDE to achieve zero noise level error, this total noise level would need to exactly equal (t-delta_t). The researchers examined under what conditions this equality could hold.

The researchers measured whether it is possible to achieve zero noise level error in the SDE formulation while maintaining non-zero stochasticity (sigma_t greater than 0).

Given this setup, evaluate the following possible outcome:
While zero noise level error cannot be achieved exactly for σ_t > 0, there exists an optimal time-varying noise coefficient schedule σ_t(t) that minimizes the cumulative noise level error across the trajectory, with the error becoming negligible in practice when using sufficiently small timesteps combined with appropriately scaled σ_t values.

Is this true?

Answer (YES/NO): NO